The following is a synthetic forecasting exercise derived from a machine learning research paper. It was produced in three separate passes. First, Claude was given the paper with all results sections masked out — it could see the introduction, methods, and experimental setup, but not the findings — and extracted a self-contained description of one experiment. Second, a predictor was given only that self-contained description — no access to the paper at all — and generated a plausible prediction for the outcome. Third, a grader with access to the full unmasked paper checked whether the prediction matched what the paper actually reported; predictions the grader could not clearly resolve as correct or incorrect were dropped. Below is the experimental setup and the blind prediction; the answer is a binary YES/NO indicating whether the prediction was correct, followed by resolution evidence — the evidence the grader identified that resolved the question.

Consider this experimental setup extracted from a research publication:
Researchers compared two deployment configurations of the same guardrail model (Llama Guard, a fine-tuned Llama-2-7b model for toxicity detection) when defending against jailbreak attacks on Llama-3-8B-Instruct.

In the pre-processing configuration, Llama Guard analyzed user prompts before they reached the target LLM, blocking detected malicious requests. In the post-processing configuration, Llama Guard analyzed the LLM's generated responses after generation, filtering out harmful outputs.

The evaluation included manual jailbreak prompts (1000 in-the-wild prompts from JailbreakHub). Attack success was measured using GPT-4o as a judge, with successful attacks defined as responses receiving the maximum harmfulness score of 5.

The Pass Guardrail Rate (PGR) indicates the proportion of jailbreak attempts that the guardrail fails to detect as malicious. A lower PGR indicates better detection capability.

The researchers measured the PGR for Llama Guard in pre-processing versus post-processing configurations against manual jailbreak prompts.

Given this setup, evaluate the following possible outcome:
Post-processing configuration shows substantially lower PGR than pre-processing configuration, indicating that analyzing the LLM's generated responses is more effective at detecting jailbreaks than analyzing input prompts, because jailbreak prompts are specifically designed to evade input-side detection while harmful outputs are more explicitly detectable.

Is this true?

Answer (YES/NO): YES